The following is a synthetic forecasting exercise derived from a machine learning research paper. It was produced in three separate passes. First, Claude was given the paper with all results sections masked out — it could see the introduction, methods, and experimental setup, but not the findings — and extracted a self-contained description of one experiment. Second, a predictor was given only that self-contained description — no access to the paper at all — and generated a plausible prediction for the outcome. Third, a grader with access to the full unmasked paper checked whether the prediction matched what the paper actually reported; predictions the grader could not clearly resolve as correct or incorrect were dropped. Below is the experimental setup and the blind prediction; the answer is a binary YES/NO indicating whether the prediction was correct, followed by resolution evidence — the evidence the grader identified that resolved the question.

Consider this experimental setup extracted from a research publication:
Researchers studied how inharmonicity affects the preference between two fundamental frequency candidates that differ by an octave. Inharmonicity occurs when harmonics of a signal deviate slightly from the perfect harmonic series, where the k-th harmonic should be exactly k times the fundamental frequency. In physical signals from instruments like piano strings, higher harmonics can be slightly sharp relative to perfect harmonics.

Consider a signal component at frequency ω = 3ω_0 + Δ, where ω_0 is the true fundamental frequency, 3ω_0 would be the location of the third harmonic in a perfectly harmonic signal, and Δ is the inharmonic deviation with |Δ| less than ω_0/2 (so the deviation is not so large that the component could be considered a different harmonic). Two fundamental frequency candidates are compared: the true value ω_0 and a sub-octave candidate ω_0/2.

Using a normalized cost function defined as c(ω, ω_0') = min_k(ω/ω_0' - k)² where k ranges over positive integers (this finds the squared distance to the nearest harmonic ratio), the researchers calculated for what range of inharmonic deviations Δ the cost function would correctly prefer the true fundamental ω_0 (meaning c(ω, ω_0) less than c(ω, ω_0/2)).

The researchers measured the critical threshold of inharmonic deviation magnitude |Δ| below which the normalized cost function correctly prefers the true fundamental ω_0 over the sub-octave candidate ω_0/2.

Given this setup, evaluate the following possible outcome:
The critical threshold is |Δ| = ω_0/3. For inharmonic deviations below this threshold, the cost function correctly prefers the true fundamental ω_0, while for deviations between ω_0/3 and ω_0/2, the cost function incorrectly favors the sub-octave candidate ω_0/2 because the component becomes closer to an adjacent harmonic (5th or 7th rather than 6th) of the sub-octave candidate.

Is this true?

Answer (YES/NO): YES